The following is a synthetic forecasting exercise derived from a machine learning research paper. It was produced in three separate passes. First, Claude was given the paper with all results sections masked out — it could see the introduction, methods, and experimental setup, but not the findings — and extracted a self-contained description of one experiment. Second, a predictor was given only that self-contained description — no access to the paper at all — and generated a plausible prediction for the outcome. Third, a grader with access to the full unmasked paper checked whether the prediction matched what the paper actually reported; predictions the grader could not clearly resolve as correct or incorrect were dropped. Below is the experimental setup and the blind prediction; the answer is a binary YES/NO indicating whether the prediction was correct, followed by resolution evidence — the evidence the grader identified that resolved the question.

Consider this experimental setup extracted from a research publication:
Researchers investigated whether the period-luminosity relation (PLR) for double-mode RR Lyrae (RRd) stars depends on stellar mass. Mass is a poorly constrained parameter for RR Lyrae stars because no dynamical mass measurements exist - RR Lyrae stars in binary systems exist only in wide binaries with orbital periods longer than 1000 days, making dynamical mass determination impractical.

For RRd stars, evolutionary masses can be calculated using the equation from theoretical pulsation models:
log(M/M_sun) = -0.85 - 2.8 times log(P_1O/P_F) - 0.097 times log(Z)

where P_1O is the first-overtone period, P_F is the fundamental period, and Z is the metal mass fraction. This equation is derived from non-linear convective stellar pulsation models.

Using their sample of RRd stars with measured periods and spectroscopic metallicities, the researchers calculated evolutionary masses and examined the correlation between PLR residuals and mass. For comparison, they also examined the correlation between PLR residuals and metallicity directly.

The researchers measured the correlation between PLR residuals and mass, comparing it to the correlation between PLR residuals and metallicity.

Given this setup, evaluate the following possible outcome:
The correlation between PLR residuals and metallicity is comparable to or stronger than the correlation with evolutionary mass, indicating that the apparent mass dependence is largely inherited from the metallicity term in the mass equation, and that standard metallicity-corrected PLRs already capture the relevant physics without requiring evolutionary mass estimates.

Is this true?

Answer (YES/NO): NO